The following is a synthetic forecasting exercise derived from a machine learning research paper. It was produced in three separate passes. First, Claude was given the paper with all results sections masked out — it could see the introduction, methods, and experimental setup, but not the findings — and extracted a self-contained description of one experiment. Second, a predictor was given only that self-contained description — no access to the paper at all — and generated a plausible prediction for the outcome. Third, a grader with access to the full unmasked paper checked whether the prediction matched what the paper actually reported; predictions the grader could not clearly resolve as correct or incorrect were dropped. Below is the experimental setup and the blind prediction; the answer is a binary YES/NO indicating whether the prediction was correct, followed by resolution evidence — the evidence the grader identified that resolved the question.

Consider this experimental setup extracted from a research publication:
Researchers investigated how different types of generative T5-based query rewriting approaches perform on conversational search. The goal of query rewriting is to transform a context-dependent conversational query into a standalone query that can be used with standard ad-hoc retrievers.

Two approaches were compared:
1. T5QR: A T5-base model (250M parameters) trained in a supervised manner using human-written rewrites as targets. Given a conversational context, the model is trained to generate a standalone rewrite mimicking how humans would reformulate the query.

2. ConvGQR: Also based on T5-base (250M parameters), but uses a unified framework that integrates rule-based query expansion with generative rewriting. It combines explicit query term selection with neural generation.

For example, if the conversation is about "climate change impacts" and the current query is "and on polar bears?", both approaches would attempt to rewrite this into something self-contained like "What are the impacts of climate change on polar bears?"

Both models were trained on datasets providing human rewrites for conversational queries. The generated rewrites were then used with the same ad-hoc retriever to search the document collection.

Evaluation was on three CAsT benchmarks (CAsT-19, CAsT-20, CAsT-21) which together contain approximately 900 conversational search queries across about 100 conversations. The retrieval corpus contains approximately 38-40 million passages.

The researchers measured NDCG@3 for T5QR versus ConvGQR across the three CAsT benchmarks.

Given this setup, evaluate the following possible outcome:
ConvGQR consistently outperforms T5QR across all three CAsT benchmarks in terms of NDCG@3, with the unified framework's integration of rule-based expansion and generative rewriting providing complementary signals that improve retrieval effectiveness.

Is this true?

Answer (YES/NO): NO